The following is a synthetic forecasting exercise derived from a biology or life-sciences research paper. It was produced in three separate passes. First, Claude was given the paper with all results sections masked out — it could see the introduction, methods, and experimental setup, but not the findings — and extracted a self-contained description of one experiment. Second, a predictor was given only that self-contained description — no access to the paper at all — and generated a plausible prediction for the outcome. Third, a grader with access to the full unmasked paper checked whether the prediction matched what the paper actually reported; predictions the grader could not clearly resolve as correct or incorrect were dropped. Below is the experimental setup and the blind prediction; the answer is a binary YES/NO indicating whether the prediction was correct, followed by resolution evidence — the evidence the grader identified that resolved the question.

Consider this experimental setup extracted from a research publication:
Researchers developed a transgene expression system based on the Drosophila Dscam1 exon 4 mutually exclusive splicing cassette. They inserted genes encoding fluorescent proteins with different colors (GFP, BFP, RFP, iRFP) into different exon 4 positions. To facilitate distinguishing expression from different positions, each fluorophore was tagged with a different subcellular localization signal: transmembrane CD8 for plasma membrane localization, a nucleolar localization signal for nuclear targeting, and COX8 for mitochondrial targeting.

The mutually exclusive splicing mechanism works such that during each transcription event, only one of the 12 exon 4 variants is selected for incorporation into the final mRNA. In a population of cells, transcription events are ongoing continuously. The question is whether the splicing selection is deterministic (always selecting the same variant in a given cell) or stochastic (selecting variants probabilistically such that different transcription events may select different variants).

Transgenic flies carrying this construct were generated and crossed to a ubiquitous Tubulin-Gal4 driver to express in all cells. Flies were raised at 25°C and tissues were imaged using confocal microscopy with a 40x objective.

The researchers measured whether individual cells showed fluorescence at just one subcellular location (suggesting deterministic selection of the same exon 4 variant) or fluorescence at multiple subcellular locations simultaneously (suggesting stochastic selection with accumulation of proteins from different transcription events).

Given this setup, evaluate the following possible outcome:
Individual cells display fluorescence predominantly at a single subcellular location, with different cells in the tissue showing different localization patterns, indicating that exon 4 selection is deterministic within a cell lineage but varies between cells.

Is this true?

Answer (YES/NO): NO